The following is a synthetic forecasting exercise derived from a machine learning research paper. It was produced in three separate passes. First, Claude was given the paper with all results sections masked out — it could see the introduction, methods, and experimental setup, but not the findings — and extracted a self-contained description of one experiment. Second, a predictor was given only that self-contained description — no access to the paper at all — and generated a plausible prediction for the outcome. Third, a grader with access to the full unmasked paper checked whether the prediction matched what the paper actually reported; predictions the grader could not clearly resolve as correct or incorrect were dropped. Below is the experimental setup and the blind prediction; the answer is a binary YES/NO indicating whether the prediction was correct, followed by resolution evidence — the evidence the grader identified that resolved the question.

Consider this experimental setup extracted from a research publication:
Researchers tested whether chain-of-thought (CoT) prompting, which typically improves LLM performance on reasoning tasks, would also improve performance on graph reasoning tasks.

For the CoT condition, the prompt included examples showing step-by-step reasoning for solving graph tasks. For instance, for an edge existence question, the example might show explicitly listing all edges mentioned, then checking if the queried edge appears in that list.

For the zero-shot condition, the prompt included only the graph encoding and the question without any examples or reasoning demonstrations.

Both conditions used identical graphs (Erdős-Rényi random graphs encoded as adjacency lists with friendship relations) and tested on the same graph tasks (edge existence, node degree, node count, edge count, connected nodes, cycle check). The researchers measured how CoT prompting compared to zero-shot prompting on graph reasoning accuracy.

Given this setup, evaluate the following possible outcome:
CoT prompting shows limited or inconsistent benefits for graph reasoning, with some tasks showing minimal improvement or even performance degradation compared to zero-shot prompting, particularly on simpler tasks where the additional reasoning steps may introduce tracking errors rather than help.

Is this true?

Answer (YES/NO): NO